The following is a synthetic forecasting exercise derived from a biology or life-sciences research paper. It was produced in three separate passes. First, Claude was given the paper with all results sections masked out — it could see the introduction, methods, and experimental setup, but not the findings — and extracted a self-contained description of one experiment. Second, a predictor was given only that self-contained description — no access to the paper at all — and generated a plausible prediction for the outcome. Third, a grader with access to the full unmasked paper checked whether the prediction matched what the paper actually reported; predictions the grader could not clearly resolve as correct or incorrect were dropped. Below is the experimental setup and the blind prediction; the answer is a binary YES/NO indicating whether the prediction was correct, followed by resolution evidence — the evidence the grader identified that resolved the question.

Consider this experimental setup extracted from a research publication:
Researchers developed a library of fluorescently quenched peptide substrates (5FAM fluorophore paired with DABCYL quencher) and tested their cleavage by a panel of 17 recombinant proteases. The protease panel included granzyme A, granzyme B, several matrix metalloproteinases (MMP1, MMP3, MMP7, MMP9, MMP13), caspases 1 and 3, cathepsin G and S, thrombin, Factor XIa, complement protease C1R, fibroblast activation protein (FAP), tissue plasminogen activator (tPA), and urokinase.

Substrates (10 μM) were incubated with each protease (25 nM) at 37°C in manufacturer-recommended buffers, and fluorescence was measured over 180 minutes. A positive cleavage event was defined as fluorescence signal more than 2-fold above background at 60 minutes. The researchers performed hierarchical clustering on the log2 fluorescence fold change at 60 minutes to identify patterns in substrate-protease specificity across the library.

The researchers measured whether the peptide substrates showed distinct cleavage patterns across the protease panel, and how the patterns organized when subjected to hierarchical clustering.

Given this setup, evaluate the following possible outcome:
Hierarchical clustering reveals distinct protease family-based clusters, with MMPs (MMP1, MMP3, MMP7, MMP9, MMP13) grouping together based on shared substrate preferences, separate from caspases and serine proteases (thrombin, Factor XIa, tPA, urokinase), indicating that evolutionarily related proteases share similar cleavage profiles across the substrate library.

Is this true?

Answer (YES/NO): NO